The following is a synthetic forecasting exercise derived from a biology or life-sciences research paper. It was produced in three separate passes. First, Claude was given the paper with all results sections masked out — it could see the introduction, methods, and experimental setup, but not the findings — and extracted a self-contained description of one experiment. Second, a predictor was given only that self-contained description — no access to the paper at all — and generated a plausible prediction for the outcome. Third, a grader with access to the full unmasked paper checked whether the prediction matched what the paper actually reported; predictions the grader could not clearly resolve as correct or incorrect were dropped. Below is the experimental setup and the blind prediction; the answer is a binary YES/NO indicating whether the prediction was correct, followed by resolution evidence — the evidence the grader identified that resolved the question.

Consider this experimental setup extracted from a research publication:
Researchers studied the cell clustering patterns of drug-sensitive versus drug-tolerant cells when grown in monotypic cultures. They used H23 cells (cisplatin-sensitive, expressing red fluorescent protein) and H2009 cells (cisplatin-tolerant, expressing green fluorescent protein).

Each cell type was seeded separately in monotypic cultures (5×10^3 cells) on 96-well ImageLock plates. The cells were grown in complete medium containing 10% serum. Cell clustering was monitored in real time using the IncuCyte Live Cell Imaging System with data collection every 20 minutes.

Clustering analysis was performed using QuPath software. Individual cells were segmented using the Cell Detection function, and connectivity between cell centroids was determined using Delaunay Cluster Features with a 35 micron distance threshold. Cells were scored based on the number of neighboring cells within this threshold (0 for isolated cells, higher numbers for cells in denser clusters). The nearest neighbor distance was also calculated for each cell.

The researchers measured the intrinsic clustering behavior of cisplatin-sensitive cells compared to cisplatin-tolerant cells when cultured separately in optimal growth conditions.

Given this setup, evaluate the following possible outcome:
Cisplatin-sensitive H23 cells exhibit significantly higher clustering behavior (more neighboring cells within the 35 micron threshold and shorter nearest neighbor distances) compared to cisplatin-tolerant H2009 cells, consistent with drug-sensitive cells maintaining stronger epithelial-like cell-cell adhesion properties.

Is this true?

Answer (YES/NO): NO